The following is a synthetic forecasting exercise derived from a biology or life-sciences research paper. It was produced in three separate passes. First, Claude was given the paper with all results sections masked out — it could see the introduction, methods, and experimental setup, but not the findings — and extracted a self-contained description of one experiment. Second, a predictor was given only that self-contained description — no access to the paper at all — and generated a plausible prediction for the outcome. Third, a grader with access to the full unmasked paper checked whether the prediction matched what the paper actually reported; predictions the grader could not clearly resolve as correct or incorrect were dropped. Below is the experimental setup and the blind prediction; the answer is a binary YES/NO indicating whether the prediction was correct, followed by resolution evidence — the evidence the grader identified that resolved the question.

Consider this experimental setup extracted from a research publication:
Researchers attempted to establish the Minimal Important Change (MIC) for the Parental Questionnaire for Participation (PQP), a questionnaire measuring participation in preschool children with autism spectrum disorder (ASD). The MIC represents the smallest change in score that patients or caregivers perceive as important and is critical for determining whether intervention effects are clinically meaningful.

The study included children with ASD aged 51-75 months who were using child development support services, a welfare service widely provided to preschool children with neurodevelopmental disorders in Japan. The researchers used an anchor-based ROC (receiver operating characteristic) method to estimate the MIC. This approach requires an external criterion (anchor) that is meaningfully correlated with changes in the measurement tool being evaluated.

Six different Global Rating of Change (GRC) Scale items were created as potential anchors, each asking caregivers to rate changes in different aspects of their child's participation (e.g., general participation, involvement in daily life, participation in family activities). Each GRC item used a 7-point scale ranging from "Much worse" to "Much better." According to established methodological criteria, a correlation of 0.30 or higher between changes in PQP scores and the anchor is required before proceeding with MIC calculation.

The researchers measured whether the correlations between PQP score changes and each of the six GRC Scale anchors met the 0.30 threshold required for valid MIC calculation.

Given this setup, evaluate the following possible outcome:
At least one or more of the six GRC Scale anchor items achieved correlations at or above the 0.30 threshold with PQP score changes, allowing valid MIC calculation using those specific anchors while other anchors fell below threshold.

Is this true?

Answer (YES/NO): NO